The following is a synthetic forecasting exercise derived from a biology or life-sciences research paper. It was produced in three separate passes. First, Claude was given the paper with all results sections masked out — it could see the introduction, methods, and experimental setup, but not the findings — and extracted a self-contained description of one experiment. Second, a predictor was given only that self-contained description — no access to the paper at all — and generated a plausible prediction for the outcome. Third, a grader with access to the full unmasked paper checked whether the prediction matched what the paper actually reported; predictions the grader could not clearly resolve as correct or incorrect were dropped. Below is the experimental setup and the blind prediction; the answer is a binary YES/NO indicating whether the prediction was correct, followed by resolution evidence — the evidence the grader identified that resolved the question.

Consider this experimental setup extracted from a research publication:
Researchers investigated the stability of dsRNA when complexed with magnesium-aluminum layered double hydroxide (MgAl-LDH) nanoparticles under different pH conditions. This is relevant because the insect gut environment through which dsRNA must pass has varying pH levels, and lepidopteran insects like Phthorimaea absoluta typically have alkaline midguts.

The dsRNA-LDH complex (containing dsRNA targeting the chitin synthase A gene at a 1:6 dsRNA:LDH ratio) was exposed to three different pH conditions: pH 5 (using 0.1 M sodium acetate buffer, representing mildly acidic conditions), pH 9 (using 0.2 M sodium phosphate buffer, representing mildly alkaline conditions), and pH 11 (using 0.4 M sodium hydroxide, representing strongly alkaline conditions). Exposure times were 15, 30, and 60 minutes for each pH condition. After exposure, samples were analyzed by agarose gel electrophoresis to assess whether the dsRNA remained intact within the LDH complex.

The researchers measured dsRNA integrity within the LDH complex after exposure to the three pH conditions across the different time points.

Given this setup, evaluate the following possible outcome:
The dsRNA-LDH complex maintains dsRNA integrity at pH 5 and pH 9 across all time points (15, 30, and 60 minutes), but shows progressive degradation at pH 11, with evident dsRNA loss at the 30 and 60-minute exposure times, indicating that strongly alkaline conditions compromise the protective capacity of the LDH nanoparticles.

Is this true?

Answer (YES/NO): NO